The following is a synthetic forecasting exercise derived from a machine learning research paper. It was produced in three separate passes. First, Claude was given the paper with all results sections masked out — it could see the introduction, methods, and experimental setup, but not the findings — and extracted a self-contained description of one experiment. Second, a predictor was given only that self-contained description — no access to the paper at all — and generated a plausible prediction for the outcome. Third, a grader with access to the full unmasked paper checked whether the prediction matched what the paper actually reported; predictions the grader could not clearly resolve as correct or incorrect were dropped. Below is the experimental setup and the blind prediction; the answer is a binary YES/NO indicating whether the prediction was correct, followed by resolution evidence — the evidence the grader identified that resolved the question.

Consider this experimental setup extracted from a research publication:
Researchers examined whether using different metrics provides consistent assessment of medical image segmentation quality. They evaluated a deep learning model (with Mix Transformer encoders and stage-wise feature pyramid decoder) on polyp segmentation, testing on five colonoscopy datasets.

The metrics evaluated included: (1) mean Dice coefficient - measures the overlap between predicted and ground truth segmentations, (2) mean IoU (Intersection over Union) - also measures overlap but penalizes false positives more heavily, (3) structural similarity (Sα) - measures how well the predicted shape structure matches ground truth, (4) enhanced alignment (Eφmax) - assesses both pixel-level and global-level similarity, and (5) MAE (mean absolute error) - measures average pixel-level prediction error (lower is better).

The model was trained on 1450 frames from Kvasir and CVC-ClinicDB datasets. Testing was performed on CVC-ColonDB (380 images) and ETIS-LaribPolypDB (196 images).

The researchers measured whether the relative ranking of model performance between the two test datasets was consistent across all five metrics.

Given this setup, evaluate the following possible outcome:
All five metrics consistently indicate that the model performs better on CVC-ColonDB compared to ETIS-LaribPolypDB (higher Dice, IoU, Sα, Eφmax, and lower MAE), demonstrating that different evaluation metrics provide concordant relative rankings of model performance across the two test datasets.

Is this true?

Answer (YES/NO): NO